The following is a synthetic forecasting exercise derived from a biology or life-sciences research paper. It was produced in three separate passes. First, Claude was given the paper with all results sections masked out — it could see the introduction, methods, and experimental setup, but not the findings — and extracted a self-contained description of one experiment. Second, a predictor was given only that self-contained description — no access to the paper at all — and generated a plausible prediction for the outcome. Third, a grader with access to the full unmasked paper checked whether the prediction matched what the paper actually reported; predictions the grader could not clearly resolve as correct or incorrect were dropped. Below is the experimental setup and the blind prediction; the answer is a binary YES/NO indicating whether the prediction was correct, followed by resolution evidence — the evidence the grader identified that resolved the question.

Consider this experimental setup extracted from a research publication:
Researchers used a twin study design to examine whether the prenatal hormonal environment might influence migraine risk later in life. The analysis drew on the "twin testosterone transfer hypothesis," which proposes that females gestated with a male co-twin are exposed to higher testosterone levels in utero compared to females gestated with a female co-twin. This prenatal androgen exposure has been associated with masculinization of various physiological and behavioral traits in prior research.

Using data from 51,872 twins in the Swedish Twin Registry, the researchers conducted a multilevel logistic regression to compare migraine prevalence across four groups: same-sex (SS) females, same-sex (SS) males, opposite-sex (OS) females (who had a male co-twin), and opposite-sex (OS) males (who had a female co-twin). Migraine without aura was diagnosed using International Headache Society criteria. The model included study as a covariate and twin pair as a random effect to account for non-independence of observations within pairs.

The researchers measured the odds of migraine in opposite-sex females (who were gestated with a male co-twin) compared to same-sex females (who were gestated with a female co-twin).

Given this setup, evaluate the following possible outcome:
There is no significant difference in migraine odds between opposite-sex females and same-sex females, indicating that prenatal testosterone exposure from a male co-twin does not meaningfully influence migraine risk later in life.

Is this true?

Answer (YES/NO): NO